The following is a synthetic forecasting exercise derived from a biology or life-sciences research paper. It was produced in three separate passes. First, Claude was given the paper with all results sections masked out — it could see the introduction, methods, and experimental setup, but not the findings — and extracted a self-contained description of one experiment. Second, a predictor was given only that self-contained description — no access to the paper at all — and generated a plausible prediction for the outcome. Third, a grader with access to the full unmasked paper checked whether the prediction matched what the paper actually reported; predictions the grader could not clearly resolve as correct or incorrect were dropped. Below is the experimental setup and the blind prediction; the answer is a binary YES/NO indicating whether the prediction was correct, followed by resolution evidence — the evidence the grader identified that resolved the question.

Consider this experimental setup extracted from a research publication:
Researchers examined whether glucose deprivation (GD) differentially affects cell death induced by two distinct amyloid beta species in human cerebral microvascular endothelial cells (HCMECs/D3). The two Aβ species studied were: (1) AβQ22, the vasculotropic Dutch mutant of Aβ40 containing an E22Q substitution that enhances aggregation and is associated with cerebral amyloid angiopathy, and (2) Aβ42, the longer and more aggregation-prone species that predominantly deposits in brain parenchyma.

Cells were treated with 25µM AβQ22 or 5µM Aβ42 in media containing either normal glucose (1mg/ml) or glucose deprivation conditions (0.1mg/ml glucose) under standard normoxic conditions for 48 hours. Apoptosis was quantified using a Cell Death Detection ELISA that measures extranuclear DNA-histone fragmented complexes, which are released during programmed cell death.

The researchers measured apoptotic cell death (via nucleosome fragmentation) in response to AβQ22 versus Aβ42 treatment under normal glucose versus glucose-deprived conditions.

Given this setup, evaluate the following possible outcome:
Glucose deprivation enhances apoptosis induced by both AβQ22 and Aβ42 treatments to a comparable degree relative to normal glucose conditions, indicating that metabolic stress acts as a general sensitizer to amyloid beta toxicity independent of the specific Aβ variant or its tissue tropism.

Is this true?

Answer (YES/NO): NO